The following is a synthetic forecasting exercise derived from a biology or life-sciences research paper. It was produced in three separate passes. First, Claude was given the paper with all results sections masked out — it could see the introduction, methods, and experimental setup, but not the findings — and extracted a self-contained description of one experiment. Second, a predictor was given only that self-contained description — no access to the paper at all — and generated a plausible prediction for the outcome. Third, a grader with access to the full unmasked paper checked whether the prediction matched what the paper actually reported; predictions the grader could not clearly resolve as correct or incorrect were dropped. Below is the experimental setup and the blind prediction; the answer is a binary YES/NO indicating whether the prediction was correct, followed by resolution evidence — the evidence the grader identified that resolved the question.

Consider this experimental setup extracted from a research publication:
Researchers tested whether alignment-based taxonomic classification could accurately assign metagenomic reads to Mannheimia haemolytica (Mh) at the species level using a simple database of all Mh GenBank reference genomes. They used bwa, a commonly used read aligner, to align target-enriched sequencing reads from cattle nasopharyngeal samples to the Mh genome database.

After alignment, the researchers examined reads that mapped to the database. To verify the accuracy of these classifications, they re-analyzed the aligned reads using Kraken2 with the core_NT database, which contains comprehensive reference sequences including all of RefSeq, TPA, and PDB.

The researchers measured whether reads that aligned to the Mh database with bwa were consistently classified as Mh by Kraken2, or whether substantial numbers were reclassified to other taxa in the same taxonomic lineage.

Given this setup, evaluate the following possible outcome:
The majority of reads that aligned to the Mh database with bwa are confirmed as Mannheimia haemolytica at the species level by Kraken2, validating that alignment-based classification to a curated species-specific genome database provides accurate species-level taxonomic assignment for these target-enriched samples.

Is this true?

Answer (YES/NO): NO